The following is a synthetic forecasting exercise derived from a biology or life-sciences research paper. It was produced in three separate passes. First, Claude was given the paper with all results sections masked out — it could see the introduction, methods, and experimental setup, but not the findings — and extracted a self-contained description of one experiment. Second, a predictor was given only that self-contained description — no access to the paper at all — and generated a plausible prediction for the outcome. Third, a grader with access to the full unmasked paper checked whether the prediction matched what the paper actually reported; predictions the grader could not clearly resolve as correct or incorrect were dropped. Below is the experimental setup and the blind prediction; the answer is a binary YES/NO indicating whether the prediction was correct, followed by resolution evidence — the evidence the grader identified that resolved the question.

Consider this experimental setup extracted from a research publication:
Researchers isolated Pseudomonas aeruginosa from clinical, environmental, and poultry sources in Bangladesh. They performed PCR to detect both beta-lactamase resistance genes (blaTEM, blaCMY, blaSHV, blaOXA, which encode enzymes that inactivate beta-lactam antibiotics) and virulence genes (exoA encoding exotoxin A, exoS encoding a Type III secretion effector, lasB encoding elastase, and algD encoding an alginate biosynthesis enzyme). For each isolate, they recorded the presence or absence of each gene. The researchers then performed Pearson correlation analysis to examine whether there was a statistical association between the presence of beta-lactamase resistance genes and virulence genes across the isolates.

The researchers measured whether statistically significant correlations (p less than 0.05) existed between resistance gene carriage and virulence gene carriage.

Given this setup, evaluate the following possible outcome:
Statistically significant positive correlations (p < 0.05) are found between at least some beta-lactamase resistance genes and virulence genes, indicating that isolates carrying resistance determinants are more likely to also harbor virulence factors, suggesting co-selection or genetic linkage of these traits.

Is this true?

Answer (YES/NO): NO